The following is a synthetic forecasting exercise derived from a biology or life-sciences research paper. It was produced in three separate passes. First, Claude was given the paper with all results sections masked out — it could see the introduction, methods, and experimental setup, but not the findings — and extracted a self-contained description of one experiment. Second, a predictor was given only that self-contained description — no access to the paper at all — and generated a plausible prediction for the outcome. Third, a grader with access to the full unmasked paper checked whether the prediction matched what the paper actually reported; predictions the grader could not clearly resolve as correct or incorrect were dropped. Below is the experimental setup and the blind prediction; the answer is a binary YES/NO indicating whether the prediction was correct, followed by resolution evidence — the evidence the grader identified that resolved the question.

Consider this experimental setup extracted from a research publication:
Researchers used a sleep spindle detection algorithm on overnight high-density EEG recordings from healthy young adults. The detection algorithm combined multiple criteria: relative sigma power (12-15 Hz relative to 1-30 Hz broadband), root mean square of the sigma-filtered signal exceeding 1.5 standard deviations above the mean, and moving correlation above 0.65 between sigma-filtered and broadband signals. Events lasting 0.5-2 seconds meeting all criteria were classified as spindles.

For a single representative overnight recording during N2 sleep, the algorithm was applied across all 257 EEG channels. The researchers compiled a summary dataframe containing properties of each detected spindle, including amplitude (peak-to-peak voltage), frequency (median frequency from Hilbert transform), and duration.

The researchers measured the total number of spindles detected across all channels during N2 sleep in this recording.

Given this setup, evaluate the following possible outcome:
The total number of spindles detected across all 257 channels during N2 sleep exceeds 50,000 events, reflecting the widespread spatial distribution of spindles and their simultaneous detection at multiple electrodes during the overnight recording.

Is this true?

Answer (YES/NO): NO